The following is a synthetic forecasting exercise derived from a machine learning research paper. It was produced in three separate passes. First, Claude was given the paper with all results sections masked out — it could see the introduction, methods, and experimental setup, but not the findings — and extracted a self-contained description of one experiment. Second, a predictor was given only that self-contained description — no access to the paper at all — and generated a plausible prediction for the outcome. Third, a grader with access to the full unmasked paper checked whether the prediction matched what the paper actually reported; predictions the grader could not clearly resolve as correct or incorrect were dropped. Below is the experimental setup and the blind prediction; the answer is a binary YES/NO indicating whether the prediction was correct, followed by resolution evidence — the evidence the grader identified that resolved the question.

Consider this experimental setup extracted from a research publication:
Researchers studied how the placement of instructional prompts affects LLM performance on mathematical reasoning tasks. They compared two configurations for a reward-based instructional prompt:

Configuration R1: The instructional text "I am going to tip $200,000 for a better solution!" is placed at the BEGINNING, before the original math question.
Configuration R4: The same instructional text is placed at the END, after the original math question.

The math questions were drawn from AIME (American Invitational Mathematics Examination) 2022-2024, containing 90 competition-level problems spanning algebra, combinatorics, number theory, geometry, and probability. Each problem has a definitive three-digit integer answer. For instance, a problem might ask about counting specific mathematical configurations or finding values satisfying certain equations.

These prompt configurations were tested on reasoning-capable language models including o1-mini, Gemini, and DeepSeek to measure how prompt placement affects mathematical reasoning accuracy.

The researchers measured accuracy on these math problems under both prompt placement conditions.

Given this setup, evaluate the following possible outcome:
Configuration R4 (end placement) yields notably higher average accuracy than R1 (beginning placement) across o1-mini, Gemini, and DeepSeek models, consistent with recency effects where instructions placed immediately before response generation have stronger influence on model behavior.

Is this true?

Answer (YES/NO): NO